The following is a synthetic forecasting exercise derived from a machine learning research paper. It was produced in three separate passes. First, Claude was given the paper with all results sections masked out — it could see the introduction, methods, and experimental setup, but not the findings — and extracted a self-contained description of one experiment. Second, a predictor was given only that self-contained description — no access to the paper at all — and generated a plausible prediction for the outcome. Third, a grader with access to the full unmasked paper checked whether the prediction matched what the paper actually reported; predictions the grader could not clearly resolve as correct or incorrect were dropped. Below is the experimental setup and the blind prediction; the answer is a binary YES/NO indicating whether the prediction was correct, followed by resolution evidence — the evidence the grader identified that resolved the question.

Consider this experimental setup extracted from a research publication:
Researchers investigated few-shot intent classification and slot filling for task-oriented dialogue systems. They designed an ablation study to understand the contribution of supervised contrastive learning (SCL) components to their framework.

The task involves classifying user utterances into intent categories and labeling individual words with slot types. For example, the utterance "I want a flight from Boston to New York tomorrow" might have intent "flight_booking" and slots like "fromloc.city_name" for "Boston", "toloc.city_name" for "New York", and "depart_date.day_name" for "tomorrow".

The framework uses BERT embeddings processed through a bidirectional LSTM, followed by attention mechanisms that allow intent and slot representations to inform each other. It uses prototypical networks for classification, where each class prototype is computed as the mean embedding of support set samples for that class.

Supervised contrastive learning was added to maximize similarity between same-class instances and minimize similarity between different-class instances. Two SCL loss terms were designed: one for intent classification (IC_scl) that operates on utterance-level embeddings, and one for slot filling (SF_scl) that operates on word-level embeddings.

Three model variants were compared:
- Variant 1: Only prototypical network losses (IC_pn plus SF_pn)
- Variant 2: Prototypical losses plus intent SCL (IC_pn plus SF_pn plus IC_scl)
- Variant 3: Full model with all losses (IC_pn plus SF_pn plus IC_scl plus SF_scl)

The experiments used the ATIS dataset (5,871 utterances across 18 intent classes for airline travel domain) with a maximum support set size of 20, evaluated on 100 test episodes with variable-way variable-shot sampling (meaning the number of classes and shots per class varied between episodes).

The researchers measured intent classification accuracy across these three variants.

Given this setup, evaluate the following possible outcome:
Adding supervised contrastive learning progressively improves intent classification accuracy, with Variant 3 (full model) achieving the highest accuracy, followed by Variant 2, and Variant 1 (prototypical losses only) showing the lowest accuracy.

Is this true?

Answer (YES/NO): YES